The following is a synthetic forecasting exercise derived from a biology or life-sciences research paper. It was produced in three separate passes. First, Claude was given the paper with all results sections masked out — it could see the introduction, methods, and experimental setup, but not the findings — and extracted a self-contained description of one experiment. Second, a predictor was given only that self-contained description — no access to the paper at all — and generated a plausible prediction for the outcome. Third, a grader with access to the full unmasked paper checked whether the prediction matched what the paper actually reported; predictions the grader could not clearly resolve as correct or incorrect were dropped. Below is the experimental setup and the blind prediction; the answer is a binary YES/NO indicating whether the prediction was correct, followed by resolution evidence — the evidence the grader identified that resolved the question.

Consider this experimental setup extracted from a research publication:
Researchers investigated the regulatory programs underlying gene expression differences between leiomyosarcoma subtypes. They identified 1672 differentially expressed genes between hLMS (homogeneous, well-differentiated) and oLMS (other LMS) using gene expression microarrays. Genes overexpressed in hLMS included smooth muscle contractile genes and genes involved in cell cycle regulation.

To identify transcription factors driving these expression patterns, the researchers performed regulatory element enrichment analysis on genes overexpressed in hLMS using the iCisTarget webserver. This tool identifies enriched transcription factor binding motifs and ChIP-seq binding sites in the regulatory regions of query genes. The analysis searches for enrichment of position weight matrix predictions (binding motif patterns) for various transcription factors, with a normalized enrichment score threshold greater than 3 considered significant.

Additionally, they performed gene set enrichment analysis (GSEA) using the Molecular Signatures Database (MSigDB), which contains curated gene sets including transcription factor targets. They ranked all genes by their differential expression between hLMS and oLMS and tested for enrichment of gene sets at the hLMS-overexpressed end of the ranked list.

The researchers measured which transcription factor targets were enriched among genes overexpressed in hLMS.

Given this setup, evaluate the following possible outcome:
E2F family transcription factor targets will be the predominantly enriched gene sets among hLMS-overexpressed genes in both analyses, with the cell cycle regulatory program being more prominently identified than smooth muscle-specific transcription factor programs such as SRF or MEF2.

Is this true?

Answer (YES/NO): NO